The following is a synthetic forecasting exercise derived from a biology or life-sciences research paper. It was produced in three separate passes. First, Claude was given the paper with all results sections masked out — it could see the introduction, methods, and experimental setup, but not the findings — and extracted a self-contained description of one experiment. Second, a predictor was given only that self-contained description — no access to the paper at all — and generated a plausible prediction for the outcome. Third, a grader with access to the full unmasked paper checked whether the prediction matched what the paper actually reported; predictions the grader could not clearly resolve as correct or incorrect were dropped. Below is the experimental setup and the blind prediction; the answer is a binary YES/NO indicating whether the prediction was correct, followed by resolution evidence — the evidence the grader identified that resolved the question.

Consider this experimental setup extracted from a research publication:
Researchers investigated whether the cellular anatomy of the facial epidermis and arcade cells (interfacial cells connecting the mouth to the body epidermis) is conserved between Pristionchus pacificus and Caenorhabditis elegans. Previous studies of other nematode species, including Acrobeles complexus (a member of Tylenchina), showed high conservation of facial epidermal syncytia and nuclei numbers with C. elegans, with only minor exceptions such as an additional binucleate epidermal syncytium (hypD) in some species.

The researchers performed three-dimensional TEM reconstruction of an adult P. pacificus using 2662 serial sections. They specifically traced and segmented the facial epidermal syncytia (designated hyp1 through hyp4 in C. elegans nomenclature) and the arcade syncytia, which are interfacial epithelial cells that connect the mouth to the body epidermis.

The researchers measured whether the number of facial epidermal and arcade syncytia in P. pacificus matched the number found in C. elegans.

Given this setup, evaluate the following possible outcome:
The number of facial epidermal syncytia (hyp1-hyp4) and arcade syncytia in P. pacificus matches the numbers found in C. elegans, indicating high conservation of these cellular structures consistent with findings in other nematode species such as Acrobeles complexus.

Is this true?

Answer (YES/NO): YES